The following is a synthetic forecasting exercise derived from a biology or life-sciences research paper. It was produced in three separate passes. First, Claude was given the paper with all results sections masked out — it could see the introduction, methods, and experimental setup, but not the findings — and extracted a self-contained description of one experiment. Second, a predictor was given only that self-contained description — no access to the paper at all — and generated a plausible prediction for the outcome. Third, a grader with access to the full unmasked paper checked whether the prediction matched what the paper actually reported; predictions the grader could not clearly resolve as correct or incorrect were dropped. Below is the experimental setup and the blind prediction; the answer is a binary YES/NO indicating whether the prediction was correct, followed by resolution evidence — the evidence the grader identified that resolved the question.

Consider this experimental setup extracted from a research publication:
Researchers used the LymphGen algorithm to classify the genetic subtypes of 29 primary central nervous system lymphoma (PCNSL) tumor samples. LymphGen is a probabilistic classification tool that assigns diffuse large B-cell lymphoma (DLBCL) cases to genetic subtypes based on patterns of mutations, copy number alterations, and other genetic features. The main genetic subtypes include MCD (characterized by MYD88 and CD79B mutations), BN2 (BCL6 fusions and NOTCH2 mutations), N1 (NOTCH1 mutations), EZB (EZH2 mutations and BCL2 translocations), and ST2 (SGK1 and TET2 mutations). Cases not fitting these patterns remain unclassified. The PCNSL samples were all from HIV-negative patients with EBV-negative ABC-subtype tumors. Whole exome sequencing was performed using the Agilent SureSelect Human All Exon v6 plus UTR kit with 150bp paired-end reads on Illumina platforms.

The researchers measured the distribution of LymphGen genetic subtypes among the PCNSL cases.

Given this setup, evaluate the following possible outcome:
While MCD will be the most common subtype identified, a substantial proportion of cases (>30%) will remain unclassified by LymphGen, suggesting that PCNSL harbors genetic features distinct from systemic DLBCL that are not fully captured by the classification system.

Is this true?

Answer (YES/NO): NO